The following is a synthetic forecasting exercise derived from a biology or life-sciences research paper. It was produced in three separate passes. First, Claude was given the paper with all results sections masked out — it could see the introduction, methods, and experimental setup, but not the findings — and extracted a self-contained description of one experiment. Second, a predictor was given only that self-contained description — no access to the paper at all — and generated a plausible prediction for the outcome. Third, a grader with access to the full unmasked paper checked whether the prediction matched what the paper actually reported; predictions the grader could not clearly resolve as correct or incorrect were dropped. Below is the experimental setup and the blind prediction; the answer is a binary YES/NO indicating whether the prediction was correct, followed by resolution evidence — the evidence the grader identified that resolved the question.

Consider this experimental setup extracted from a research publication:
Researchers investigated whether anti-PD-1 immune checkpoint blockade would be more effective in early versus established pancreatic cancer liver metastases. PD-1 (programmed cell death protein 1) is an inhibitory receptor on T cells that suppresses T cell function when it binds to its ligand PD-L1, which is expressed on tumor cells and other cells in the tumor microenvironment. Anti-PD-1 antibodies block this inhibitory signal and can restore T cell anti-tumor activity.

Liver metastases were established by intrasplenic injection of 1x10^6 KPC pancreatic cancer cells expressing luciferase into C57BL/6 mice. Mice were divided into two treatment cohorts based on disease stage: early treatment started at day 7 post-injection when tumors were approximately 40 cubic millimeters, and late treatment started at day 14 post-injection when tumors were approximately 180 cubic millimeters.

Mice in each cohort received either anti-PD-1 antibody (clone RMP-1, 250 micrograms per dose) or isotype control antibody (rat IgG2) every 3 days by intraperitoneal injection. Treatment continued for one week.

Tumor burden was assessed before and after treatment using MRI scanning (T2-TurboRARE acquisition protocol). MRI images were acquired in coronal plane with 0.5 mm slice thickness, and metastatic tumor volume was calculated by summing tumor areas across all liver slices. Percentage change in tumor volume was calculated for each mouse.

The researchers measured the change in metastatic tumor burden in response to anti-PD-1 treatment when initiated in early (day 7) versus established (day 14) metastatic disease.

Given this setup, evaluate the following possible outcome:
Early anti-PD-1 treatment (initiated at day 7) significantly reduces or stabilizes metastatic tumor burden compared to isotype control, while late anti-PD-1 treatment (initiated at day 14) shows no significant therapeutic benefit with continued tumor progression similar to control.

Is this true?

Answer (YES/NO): YES